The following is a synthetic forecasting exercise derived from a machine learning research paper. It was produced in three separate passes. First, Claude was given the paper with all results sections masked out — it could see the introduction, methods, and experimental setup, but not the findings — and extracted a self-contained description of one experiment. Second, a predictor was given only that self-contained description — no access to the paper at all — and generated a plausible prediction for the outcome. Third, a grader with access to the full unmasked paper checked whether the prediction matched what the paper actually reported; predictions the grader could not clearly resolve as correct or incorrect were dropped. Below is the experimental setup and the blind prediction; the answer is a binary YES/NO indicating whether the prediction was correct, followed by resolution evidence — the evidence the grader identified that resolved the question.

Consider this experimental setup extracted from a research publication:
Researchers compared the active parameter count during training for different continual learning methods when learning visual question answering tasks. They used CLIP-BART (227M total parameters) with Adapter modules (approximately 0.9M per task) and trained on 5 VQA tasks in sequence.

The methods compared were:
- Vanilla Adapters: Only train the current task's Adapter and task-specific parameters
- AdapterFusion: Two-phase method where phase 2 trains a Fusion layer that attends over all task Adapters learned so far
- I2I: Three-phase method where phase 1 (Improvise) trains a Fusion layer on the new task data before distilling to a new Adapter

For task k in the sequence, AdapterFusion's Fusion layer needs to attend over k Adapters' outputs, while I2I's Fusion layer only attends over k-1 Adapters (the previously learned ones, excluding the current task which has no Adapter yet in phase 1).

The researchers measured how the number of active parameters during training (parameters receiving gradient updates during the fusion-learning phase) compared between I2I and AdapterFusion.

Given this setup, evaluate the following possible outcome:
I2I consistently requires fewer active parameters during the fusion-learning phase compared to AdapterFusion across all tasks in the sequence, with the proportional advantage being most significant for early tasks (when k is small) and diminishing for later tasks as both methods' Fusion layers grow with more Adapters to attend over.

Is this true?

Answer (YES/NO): NO